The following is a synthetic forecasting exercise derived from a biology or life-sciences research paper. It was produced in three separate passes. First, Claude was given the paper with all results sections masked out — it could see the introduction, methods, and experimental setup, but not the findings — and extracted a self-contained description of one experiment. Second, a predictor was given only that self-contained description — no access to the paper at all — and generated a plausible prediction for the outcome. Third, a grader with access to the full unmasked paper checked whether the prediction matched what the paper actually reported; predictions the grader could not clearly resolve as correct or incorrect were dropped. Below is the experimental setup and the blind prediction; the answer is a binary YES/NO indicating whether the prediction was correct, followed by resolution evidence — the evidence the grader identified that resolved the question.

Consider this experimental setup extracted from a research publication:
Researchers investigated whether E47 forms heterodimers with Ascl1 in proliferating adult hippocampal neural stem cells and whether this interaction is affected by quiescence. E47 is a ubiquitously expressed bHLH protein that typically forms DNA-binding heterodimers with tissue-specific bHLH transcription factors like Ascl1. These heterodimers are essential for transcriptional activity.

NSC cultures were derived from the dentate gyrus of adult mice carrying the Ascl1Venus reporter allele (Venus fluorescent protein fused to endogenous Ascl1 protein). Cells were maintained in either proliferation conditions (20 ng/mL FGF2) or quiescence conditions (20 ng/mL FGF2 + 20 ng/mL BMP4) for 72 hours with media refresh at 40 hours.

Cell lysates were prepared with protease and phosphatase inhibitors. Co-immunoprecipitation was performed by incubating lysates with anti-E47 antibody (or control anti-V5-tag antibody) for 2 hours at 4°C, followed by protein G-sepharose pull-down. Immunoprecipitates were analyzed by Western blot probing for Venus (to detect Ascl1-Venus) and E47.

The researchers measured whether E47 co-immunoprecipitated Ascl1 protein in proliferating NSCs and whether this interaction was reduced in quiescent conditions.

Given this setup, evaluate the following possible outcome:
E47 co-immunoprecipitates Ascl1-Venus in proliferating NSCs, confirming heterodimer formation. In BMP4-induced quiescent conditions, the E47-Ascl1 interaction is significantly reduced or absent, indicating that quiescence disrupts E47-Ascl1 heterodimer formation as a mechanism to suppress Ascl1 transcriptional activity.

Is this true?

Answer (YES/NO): YES